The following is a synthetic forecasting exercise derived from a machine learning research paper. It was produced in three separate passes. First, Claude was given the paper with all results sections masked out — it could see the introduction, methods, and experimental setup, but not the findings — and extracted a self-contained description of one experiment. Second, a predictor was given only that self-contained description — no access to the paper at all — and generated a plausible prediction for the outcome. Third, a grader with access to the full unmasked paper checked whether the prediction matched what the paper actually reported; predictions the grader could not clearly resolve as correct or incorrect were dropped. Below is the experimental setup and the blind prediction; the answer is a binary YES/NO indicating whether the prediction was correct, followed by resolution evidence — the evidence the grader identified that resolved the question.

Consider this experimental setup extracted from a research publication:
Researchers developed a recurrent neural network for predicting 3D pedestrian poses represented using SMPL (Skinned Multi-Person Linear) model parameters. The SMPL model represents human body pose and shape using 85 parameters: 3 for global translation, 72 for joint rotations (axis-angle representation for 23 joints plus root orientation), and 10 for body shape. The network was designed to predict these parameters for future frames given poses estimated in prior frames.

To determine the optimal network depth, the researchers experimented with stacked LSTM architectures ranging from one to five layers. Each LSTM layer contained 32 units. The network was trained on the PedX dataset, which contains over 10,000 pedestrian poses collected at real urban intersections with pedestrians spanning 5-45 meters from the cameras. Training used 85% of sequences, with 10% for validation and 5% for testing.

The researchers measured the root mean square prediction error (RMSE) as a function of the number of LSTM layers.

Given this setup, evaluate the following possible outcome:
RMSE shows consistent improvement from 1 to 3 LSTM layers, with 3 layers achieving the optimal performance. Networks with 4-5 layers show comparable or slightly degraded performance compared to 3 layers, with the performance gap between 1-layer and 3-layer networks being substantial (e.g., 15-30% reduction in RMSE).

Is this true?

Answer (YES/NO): NO